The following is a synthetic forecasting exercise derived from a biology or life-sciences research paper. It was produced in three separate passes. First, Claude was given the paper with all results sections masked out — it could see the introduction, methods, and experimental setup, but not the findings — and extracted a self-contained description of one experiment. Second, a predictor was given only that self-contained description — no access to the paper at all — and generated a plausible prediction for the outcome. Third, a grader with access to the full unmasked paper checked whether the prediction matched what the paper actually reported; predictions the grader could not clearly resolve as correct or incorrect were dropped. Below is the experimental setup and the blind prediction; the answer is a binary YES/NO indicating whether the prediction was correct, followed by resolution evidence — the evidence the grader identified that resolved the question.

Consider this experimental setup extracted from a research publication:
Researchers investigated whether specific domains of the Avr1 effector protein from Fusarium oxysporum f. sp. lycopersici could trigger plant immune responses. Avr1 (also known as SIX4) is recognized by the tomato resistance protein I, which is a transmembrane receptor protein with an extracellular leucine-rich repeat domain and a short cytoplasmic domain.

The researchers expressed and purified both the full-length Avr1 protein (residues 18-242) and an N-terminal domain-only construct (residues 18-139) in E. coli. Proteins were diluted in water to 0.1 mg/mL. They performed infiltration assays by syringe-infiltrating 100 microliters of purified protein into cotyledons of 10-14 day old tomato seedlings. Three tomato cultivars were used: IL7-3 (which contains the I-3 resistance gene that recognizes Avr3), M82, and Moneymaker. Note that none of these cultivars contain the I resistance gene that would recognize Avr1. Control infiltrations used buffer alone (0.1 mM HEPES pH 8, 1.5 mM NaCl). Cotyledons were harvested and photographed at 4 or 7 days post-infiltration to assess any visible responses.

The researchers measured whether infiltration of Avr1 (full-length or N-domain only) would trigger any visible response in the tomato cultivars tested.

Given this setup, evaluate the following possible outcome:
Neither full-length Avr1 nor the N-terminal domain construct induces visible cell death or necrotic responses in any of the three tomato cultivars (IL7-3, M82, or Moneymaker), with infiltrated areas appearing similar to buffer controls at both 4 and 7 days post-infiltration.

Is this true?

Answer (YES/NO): NO